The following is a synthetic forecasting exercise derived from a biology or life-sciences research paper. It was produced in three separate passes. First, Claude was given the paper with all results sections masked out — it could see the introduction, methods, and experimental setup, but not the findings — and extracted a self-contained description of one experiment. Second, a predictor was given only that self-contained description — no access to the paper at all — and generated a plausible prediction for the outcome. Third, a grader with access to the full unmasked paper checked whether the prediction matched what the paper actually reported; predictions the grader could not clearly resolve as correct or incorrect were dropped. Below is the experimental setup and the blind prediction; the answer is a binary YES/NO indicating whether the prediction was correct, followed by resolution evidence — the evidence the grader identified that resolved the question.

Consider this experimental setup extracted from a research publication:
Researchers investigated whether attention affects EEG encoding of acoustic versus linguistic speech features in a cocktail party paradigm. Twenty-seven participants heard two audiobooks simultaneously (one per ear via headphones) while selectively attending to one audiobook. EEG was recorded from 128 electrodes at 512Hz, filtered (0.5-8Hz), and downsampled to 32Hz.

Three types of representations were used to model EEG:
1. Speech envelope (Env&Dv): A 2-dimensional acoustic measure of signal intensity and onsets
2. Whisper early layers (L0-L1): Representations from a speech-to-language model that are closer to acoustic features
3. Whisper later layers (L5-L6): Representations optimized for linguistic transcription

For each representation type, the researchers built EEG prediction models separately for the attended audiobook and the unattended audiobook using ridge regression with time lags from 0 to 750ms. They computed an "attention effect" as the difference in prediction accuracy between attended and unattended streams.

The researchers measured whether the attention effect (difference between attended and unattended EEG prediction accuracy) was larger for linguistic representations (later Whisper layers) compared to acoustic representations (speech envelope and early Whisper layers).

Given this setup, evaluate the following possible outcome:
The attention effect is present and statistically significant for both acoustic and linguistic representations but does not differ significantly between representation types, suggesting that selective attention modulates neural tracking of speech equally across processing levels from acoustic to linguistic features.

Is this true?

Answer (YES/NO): NO